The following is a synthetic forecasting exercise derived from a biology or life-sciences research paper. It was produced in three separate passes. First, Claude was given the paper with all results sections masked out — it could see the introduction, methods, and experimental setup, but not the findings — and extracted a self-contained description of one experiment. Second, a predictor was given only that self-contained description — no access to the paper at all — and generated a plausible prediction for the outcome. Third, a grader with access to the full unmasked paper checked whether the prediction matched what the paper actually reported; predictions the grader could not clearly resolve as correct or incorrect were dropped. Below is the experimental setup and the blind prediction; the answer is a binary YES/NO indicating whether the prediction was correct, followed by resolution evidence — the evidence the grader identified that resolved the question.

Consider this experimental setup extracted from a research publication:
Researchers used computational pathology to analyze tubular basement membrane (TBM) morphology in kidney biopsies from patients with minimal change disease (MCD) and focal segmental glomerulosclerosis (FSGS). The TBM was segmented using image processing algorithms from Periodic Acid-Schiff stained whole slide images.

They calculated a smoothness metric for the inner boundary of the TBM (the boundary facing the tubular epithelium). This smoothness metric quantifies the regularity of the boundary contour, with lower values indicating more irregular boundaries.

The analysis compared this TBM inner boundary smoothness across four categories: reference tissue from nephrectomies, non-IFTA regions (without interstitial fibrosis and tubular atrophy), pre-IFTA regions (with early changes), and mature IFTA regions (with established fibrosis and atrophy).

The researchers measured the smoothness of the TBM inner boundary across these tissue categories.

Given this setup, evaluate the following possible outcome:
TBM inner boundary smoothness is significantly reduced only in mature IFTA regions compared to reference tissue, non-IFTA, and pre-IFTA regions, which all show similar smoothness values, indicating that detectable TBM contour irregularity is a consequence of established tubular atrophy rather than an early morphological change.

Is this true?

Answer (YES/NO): YES